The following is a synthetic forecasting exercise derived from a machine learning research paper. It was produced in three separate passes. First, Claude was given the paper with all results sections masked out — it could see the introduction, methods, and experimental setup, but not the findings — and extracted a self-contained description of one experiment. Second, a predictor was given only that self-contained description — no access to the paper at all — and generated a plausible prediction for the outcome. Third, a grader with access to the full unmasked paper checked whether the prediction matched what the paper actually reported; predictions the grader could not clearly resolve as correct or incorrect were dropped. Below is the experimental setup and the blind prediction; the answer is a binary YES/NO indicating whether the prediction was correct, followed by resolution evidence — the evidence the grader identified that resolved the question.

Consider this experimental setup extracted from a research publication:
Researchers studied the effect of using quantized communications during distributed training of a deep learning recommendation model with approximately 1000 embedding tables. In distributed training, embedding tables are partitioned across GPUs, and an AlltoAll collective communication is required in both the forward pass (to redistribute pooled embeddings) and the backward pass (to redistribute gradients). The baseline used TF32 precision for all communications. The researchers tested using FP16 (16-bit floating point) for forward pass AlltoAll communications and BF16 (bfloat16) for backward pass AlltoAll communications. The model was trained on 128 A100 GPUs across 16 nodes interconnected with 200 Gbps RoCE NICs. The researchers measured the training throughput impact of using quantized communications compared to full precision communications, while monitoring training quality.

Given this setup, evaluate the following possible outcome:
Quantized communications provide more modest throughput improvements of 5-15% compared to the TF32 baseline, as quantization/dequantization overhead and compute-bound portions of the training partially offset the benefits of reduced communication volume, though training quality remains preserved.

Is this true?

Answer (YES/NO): NO